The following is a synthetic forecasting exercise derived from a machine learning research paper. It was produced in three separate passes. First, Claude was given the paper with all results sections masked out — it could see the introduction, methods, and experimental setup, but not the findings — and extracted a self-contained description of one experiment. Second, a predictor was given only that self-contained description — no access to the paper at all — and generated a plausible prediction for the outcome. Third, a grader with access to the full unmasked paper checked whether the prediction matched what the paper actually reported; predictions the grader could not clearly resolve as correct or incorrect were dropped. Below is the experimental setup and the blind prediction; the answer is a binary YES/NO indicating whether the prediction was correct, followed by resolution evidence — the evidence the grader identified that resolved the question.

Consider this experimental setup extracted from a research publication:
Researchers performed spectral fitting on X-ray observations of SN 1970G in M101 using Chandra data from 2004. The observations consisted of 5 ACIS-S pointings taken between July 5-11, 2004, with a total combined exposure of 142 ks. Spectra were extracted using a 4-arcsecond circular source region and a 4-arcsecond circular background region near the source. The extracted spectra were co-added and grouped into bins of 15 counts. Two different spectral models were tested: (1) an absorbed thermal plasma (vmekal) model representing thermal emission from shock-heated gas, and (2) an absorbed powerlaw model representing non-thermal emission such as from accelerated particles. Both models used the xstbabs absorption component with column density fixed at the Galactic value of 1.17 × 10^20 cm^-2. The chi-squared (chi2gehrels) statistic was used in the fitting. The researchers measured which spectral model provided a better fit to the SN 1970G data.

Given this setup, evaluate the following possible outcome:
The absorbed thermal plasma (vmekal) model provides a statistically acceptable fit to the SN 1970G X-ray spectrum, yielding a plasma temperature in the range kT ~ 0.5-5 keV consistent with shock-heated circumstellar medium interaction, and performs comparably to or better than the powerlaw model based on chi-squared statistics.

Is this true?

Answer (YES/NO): YES